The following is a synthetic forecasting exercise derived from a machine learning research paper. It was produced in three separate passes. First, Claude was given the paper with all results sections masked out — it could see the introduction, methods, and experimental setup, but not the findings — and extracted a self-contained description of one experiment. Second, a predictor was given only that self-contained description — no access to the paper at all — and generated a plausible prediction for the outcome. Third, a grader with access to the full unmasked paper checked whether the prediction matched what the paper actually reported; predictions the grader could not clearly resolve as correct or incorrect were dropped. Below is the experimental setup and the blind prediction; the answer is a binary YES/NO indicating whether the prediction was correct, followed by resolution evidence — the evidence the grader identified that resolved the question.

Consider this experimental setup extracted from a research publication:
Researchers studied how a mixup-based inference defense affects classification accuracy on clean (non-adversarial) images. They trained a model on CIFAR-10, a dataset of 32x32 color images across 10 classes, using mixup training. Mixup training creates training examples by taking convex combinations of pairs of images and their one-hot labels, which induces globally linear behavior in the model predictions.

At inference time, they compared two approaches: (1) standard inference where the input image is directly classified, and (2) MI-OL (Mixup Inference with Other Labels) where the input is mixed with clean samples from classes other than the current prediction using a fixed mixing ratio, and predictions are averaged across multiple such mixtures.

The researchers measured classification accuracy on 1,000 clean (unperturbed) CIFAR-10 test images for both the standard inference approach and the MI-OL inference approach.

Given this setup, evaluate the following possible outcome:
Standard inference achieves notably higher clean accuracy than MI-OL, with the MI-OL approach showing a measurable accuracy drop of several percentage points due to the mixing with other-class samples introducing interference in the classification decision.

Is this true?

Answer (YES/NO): YES